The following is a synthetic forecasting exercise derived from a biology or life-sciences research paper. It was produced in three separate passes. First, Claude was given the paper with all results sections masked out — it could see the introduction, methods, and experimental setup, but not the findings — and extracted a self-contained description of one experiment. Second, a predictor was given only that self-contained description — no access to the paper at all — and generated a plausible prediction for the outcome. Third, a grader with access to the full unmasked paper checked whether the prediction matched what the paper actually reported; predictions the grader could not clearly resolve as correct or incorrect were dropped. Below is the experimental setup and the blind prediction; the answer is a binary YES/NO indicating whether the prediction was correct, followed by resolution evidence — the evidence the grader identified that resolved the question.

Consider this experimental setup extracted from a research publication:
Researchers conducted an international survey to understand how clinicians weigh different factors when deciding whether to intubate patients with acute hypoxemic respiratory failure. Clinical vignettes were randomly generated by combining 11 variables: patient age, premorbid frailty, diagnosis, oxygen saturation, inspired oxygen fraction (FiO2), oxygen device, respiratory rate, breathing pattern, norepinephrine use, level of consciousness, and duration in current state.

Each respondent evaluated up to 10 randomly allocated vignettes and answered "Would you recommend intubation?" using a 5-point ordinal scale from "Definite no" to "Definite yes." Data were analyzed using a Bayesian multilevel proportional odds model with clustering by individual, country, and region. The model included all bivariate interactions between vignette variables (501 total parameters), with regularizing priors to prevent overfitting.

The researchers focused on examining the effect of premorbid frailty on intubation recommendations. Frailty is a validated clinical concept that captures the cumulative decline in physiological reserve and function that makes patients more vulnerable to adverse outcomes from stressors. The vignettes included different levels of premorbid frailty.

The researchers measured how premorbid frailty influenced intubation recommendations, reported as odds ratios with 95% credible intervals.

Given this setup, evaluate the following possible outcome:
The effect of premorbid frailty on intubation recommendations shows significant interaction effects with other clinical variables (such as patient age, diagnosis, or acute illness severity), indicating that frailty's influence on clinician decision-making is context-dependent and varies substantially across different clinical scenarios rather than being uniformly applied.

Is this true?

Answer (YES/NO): NO